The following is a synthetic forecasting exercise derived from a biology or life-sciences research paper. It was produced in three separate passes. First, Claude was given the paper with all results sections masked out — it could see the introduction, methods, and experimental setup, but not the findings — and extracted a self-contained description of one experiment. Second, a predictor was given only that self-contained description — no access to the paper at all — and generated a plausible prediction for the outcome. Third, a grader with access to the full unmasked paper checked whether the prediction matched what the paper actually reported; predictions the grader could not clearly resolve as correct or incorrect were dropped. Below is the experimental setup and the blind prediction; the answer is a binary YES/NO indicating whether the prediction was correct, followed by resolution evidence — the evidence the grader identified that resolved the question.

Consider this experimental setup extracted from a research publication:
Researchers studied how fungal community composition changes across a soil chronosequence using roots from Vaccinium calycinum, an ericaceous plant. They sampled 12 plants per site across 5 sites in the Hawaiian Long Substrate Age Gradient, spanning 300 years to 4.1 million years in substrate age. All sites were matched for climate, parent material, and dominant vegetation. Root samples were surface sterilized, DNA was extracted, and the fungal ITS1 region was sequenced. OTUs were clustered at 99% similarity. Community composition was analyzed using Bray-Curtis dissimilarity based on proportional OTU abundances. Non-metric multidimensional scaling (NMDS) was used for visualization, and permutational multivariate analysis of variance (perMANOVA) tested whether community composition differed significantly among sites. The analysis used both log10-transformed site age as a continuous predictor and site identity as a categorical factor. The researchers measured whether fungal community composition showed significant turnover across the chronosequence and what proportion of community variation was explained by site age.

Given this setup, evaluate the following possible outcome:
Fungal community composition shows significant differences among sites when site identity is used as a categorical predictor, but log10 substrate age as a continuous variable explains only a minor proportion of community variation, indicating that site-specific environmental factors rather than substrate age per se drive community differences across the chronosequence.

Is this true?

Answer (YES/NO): NO